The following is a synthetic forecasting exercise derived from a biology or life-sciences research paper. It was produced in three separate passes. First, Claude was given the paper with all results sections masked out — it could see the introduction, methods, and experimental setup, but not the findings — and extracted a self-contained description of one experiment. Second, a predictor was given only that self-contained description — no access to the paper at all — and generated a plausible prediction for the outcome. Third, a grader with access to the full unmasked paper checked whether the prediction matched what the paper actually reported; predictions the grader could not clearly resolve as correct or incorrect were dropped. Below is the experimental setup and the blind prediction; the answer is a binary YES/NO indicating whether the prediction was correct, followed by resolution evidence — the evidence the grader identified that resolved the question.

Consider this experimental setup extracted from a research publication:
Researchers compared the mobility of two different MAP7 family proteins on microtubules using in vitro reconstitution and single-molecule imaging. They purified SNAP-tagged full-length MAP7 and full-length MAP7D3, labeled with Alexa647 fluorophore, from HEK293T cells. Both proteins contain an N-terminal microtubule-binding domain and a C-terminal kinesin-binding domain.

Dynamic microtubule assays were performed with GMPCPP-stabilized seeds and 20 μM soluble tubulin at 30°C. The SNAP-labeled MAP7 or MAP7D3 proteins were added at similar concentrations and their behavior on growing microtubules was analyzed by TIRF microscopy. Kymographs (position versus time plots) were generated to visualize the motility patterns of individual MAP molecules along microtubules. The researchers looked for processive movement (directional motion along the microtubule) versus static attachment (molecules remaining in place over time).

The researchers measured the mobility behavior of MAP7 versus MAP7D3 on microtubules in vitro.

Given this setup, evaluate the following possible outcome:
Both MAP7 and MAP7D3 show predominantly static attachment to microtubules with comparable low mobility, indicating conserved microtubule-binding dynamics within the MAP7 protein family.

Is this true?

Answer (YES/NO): NO